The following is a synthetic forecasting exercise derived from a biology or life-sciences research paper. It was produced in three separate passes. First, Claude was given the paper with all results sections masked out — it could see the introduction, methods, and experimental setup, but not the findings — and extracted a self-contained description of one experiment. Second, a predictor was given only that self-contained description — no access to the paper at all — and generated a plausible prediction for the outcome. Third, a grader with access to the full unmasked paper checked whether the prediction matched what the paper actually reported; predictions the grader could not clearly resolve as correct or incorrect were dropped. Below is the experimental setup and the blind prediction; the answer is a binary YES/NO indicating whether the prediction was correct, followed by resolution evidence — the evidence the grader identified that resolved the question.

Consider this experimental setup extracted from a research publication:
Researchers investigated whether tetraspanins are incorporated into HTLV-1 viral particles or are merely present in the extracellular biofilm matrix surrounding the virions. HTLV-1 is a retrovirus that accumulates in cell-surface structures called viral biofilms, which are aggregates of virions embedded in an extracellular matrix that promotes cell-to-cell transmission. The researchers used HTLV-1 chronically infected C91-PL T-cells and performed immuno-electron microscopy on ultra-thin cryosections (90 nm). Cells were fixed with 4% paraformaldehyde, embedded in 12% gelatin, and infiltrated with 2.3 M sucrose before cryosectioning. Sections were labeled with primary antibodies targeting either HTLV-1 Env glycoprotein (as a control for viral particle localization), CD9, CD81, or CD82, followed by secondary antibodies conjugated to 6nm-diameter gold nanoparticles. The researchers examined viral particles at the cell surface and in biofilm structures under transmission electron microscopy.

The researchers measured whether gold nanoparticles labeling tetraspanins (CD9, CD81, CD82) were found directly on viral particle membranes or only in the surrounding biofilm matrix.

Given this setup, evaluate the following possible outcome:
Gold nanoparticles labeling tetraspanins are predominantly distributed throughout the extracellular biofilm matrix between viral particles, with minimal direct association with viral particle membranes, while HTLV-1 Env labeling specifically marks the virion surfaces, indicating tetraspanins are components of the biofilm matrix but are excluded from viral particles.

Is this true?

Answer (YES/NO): NO